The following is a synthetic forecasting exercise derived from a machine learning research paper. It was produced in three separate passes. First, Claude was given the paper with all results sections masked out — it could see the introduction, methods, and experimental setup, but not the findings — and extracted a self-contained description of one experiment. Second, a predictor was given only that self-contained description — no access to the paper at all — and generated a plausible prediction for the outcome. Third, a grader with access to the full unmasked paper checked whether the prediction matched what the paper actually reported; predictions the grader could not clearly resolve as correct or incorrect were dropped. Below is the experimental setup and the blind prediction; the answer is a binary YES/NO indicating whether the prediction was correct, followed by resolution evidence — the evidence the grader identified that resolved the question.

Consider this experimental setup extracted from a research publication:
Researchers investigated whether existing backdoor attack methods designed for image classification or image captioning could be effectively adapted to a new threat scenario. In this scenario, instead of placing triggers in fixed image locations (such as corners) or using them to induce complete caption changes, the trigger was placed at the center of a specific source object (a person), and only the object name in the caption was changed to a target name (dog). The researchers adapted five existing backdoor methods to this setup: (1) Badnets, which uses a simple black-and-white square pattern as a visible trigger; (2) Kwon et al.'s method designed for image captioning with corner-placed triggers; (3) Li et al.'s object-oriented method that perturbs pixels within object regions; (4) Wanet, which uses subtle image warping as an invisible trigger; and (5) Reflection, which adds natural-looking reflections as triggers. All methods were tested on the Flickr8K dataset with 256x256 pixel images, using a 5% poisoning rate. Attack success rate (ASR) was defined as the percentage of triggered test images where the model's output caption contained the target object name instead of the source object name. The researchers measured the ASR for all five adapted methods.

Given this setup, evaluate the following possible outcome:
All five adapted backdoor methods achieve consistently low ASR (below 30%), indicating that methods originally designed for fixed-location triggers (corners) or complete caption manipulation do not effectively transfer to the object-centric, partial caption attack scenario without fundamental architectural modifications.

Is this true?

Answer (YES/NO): YES